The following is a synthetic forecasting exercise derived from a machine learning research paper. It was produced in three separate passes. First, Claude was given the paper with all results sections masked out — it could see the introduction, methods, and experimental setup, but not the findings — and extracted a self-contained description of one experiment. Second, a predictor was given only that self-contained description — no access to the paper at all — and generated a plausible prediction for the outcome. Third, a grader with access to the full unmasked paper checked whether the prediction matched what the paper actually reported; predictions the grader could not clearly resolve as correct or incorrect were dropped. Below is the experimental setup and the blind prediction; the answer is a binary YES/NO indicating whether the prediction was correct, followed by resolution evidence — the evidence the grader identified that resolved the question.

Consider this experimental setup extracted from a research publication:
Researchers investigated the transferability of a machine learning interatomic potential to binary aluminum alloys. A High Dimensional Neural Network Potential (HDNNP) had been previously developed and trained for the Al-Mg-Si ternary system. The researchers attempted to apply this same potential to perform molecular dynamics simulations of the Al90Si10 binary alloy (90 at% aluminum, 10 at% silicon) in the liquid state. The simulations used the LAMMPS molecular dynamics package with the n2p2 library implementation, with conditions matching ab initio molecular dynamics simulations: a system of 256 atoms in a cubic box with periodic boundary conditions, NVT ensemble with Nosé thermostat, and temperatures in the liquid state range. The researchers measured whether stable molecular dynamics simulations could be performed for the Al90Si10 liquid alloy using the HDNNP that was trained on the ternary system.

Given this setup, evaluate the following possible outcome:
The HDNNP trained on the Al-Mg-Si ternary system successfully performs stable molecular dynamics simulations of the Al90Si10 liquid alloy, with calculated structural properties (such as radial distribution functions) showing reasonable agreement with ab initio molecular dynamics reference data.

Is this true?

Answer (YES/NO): NO